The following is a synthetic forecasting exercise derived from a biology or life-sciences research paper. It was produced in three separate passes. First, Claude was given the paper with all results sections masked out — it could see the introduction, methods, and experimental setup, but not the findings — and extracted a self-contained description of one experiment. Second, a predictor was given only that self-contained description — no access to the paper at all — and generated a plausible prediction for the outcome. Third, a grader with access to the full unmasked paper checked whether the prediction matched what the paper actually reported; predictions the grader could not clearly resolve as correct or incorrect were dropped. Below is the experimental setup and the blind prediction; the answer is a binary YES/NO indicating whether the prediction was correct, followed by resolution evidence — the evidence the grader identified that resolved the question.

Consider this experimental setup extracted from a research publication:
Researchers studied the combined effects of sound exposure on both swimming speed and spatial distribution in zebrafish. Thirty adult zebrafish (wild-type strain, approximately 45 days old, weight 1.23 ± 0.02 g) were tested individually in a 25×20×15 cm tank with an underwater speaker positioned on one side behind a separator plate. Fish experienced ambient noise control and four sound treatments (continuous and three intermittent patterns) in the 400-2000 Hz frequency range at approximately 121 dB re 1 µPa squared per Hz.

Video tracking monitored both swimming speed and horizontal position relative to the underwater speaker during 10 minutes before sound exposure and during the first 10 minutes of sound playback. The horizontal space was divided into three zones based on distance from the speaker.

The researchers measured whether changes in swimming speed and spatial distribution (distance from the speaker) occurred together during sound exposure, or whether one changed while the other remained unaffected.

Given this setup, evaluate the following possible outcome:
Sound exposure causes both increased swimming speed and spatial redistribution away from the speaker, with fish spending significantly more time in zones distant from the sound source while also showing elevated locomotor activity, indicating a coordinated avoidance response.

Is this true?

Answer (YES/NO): NO